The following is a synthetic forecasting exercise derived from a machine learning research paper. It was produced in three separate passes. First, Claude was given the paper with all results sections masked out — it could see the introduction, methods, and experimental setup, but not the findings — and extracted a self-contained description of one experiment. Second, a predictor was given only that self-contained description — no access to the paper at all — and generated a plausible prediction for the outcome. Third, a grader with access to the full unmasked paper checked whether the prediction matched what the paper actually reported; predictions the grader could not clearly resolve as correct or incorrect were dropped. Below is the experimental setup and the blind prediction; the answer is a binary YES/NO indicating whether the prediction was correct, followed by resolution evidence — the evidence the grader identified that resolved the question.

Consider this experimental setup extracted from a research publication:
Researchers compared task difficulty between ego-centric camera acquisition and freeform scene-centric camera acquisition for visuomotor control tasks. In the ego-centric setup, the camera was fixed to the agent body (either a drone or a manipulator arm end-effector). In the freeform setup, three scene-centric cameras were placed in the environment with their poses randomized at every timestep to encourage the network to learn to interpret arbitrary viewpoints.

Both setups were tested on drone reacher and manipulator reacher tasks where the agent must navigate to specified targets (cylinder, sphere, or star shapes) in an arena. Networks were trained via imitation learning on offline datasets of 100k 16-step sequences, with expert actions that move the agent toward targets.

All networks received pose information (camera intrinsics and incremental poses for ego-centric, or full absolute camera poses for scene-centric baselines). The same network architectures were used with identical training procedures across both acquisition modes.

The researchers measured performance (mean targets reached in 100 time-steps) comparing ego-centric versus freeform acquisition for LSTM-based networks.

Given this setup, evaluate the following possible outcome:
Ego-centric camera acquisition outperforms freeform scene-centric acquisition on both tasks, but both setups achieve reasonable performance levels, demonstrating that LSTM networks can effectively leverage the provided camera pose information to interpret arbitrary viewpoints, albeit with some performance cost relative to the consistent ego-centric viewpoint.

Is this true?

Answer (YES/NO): NO